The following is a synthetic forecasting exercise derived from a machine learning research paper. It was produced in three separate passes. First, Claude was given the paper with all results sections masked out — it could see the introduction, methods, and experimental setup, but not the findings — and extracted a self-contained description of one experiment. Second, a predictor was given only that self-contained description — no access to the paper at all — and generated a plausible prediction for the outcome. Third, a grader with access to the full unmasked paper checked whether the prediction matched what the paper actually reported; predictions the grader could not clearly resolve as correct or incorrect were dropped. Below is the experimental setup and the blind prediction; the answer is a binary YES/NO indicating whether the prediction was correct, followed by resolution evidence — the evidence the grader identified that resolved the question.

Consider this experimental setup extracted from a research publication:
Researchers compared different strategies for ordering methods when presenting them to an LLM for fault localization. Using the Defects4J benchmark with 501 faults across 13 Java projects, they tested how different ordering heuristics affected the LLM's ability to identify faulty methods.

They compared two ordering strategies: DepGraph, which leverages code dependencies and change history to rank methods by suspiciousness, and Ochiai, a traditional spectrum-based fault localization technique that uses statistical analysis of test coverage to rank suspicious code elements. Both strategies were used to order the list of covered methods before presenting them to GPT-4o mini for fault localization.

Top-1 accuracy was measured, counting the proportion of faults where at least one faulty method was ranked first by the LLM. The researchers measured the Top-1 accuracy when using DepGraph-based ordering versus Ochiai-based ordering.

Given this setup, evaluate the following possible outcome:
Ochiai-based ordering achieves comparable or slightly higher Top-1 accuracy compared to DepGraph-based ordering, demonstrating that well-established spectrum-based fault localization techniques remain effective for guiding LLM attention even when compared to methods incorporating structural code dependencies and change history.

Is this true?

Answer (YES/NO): NO